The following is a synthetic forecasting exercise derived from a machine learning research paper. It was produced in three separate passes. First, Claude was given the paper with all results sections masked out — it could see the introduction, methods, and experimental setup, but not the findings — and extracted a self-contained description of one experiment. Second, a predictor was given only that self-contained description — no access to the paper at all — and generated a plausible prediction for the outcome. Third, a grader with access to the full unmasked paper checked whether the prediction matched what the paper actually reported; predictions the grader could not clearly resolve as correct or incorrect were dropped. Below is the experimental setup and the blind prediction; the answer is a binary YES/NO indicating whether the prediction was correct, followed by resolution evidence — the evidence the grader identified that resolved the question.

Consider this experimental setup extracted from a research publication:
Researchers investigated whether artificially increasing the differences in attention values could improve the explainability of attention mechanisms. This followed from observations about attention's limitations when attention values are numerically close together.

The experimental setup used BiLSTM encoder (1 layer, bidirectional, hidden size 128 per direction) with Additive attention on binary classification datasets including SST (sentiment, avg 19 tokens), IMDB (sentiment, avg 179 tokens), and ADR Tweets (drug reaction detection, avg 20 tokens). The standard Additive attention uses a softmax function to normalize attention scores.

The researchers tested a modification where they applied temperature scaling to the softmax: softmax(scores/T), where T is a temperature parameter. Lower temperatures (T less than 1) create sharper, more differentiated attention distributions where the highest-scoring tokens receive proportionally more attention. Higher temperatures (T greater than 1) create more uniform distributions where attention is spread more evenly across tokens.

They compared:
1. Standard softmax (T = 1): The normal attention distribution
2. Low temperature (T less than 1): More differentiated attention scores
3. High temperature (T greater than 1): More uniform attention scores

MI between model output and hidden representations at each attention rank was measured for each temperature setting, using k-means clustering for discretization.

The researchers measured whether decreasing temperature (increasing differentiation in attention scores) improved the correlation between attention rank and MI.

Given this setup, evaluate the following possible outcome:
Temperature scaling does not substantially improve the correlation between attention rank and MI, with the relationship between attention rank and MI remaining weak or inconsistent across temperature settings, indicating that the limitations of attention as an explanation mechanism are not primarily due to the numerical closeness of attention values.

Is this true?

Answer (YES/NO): NO